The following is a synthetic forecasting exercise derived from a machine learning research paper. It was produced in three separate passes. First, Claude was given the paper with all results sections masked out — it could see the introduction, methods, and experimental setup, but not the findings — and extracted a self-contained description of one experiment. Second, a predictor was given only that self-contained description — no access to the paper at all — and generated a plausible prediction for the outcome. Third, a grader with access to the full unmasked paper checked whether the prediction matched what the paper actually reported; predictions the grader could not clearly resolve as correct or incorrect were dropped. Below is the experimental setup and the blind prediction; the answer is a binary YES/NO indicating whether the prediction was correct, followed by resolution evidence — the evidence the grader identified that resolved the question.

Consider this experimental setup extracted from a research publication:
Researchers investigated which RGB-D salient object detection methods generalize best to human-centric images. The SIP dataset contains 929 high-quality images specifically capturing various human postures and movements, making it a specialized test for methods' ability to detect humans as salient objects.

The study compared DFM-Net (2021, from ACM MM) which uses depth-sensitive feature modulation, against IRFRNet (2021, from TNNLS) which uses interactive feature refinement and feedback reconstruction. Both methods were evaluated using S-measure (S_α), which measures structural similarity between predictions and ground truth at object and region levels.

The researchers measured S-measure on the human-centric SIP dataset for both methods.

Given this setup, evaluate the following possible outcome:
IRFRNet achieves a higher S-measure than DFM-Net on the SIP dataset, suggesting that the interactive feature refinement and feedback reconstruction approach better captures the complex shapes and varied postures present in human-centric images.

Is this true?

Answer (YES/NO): NO